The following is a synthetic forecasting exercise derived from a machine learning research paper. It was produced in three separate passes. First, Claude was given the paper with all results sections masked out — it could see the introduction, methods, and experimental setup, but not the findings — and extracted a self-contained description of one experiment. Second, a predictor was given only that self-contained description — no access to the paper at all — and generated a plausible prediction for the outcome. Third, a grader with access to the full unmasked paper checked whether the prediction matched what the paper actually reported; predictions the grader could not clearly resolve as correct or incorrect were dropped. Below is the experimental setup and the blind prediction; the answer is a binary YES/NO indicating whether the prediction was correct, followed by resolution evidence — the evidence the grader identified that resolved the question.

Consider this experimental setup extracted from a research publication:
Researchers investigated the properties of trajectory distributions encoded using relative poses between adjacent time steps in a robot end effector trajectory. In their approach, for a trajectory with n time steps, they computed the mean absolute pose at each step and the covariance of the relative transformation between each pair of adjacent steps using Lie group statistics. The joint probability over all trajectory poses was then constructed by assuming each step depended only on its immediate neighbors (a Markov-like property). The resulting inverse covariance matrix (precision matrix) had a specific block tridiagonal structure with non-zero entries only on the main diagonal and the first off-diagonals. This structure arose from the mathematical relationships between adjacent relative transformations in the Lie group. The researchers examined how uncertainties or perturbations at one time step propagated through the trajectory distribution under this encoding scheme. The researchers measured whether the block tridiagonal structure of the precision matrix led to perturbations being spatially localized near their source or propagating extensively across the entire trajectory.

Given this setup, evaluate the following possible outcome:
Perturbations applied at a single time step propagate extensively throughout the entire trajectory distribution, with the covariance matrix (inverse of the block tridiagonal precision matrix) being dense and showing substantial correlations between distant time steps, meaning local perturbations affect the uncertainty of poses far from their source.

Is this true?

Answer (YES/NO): YES